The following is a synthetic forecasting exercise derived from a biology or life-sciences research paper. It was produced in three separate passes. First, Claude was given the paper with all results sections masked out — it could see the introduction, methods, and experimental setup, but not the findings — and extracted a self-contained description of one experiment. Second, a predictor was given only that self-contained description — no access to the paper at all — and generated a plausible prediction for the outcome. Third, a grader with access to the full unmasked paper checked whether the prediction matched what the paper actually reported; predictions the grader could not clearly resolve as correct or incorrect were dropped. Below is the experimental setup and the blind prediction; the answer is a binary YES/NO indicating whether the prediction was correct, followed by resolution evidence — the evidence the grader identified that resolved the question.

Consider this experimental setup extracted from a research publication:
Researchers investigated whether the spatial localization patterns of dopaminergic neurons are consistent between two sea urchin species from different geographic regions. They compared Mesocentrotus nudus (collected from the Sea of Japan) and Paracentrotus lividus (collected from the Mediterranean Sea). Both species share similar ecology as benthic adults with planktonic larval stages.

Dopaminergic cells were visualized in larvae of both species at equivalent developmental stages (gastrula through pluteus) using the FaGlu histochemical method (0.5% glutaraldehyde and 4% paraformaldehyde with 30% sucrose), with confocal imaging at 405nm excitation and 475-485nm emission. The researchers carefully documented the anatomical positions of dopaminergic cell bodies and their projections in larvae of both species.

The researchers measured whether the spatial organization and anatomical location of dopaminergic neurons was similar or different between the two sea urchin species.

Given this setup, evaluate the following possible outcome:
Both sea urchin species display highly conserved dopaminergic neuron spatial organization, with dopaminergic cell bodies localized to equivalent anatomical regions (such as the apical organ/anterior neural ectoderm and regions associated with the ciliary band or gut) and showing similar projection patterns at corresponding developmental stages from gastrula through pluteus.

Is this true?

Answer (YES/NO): NO